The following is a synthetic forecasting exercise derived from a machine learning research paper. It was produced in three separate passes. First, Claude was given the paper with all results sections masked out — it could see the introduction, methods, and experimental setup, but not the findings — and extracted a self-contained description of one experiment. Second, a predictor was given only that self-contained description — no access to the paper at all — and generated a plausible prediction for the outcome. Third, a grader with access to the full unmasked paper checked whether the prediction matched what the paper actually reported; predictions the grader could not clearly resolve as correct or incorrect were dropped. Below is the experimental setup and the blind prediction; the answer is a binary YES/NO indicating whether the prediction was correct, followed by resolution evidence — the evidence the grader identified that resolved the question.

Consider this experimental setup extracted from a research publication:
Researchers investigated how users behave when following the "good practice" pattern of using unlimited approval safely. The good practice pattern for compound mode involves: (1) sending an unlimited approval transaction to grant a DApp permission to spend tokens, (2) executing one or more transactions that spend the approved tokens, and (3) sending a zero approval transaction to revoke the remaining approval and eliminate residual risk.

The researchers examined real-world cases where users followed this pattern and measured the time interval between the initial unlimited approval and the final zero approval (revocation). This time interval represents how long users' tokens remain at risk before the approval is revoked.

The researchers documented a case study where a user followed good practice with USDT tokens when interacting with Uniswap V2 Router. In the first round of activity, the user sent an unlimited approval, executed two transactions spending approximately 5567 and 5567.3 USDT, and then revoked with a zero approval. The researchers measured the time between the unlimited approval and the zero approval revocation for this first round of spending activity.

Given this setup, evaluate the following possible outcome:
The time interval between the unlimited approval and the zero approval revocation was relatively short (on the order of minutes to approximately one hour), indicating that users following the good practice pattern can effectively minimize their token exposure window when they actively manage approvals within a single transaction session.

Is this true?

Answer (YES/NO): NO